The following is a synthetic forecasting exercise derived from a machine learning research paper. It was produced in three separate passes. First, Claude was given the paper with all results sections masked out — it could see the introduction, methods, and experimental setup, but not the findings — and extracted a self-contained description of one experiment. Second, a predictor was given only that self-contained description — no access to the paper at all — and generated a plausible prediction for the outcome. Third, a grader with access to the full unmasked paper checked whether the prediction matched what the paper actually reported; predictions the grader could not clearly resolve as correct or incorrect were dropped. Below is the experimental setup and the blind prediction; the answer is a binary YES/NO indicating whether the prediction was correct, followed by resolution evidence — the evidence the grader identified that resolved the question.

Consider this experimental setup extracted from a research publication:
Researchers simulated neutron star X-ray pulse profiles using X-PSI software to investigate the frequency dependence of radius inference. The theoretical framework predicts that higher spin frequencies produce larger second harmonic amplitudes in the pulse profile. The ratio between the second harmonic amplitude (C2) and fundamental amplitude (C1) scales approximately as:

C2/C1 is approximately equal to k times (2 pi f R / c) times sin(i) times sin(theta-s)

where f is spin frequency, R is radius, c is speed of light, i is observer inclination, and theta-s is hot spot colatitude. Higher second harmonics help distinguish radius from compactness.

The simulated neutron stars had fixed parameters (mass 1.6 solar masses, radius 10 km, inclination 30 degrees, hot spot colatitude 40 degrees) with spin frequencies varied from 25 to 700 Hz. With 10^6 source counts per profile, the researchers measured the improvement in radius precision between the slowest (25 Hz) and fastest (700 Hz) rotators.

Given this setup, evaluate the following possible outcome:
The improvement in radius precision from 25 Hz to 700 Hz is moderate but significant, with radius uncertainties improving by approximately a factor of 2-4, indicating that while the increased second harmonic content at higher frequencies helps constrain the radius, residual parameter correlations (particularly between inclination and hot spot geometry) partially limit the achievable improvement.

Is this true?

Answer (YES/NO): NO